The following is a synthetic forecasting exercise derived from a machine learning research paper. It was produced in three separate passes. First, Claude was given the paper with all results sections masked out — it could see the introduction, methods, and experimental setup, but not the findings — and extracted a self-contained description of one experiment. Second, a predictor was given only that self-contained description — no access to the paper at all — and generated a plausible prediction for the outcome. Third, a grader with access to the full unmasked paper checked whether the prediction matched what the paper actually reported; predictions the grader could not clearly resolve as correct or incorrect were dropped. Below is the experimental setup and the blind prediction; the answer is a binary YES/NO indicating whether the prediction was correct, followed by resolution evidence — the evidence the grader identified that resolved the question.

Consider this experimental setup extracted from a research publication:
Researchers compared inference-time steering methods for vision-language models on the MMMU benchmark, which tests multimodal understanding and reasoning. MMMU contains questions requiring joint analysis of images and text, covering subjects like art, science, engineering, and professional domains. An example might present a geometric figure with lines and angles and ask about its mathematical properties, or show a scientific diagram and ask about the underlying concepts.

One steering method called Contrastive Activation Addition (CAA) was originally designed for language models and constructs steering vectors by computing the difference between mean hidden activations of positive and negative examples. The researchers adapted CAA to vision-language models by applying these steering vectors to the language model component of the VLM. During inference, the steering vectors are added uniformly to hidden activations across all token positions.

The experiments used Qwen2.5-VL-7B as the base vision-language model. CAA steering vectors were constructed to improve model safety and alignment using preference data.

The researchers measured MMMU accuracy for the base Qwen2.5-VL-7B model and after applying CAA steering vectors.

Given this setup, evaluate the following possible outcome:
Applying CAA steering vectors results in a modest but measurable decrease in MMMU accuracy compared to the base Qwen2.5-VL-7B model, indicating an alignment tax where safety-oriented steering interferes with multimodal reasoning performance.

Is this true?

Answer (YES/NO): NO